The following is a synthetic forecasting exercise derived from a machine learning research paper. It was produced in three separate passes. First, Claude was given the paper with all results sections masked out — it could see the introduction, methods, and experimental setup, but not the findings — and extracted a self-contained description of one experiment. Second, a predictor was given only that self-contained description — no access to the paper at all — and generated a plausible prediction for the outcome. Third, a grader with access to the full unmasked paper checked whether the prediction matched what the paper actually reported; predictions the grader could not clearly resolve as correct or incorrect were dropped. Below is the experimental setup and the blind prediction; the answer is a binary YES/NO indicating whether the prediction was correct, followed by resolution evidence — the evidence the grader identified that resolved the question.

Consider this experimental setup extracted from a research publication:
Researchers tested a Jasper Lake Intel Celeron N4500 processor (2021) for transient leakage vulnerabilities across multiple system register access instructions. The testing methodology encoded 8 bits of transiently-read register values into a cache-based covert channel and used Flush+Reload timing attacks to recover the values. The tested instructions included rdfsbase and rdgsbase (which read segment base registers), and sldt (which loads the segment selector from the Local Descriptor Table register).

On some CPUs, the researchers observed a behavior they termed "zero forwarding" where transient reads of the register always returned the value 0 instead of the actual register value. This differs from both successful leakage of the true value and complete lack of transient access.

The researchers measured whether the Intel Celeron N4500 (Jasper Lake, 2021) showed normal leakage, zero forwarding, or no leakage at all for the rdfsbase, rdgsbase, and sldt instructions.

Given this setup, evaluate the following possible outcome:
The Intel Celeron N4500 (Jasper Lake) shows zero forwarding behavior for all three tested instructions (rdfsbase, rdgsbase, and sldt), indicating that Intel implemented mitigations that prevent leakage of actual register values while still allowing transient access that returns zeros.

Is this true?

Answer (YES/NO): YES